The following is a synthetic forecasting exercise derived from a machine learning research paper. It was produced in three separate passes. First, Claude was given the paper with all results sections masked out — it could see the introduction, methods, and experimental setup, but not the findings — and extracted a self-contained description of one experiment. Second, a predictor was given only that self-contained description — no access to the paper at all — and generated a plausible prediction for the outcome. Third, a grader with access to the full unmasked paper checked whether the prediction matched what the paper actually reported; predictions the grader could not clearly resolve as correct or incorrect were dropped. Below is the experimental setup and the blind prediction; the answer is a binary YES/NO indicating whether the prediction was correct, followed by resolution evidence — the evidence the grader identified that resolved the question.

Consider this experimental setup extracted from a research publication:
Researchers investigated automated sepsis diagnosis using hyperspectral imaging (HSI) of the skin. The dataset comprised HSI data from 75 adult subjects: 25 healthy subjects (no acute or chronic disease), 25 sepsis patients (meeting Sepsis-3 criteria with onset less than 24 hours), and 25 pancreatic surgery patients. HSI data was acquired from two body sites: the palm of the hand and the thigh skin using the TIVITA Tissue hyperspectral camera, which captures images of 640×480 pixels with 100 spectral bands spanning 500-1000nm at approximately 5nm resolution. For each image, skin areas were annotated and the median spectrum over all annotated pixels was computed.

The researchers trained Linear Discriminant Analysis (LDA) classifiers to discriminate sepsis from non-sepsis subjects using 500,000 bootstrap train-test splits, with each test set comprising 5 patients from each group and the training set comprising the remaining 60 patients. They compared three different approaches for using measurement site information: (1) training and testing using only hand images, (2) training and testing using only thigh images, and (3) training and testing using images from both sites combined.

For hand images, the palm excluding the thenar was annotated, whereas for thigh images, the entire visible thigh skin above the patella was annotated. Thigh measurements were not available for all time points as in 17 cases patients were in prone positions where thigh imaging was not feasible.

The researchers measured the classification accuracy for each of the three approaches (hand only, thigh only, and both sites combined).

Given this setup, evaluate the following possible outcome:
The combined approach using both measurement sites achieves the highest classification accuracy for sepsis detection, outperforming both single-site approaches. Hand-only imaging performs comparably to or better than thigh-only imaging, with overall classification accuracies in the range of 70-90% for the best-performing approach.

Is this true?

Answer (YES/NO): NO